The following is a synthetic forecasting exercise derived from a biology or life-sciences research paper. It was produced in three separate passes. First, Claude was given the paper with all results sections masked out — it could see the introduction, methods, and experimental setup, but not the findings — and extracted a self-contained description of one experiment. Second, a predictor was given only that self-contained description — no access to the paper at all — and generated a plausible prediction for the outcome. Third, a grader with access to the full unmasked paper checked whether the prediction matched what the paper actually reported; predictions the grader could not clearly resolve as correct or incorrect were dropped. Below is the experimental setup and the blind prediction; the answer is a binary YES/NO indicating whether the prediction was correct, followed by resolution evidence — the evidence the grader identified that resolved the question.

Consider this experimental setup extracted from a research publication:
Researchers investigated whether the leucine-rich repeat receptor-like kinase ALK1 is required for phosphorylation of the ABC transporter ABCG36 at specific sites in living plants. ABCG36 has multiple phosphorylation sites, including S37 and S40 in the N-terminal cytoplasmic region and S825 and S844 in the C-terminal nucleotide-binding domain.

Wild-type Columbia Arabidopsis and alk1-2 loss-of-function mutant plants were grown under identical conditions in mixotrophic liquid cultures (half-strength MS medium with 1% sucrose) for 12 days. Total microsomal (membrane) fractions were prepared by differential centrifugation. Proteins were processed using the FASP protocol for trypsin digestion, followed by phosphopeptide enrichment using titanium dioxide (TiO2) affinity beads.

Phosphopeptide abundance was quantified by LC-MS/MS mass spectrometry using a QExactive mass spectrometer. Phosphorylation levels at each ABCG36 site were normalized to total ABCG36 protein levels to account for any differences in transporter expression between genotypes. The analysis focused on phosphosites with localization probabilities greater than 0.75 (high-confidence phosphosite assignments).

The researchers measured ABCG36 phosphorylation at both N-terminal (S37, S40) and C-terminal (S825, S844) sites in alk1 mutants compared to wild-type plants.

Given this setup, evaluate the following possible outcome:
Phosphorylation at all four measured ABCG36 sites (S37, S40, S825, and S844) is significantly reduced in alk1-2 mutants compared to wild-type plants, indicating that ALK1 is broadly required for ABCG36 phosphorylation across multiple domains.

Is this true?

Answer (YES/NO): NO